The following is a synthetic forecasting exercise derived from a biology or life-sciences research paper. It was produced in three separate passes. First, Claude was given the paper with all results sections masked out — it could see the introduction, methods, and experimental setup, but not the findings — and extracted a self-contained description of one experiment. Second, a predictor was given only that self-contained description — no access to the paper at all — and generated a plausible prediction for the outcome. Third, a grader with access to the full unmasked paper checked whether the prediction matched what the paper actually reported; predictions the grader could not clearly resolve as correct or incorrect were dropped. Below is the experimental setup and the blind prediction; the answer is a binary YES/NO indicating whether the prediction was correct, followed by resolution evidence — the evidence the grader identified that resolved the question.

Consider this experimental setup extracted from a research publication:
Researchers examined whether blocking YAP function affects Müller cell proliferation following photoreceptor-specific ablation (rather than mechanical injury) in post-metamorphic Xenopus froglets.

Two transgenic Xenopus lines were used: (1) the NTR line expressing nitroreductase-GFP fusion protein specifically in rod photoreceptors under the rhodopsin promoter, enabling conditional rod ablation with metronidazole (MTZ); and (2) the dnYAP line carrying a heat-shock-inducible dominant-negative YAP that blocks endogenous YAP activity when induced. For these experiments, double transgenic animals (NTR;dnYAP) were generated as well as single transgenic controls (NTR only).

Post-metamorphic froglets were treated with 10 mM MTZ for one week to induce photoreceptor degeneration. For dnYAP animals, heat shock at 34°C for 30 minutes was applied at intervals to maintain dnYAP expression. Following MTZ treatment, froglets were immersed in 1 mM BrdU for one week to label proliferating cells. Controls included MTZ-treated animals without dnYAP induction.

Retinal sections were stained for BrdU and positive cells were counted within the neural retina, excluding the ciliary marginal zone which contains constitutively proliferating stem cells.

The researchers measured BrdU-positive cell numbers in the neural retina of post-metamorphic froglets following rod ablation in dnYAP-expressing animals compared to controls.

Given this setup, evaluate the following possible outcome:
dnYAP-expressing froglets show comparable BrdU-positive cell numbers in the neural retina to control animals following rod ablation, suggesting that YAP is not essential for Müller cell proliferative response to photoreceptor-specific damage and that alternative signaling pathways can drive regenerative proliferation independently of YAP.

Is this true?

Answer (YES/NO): NO